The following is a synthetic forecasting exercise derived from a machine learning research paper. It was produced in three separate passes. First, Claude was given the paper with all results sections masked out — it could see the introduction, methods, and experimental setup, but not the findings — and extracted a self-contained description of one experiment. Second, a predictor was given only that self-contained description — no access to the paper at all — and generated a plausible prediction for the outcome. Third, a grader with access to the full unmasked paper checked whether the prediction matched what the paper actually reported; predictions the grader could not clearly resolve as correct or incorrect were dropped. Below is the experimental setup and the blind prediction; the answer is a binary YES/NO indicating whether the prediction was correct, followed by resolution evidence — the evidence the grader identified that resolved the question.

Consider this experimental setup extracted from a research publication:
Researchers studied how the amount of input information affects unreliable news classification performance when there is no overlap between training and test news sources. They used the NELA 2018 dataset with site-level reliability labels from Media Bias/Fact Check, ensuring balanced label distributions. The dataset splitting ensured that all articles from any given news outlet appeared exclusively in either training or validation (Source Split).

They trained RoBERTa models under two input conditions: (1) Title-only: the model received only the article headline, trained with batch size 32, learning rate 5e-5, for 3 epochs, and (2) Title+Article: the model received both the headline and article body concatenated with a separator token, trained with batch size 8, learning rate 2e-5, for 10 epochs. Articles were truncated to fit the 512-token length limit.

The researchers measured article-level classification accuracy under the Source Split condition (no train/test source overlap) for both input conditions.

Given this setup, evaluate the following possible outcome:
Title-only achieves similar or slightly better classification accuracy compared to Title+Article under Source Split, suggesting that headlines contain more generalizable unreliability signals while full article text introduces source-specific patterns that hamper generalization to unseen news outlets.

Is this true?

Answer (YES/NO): NO